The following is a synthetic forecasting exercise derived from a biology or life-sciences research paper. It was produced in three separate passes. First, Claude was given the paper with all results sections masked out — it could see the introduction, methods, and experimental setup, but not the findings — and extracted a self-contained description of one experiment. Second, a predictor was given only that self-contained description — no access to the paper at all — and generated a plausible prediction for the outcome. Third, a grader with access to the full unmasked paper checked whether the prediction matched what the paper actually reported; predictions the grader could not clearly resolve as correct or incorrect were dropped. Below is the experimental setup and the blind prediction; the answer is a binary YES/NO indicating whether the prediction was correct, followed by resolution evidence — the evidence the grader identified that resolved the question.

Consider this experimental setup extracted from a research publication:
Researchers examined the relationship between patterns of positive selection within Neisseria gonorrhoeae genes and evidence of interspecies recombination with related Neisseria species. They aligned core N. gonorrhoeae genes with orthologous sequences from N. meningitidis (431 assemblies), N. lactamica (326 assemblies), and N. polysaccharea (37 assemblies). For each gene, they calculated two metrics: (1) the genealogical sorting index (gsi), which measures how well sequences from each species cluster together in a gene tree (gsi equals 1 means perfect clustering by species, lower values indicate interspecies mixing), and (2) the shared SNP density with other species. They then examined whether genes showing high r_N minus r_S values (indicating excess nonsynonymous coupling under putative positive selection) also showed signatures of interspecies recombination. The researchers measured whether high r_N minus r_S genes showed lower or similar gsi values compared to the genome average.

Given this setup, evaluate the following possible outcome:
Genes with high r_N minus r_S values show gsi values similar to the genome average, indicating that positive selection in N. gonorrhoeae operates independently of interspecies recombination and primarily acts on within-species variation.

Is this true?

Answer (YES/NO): NO